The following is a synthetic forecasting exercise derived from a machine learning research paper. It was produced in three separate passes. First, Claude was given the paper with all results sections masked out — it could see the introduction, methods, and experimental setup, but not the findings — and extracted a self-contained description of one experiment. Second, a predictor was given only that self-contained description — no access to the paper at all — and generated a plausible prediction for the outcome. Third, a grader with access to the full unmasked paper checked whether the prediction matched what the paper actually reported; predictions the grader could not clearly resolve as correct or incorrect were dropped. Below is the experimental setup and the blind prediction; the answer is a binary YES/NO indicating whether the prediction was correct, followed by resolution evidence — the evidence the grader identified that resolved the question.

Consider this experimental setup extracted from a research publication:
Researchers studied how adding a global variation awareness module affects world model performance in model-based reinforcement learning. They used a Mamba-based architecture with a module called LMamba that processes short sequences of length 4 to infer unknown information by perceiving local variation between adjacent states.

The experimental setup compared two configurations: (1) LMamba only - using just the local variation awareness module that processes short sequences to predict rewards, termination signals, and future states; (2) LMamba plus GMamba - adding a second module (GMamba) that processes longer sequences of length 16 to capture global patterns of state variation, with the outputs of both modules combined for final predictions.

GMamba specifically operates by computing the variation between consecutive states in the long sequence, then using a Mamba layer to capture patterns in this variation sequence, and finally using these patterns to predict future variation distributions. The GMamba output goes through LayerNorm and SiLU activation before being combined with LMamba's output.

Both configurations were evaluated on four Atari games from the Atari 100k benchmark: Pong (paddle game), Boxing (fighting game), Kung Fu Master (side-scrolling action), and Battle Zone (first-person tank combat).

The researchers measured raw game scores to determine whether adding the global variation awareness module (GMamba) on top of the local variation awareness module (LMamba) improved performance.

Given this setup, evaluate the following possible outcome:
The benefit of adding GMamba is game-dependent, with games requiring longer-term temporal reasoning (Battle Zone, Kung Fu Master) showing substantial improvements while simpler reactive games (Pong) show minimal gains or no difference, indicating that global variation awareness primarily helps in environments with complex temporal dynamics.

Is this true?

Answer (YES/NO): NO